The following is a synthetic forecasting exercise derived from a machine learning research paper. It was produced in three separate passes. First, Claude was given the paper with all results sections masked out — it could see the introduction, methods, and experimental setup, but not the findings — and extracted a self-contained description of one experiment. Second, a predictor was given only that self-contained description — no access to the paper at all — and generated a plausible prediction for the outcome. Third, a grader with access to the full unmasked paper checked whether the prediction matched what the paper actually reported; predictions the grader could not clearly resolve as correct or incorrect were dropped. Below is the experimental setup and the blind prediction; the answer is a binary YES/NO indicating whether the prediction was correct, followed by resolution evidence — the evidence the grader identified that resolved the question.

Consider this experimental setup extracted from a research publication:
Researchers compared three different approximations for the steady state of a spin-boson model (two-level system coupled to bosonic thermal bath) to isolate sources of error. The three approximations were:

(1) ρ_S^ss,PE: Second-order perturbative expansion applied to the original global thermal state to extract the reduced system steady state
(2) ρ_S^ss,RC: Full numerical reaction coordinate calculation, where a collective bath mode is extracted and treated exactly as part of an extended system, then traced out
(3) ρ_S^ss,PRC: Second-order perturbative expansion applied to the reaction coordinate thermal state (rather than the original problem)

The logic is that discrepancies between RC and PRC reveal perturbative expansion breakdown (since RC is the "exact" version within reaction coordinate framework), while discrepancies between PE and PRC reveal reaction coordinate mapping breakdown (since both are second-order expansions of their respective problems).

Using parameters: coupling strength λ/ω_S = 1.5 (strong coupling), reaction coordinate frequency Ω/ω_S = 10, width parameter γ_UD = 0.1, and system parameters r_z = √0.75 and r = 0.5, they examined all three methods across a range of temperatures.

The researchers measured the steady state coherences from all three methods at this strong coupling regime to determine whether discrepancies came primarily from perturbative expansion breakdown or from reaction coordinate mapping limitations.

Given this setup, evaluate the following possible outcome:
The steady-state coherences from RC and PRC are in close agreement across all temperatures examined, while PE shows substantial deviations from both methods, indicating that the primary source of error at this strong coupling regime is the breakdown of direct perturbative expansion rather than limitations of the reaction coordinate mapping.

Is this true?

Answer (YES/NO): NO